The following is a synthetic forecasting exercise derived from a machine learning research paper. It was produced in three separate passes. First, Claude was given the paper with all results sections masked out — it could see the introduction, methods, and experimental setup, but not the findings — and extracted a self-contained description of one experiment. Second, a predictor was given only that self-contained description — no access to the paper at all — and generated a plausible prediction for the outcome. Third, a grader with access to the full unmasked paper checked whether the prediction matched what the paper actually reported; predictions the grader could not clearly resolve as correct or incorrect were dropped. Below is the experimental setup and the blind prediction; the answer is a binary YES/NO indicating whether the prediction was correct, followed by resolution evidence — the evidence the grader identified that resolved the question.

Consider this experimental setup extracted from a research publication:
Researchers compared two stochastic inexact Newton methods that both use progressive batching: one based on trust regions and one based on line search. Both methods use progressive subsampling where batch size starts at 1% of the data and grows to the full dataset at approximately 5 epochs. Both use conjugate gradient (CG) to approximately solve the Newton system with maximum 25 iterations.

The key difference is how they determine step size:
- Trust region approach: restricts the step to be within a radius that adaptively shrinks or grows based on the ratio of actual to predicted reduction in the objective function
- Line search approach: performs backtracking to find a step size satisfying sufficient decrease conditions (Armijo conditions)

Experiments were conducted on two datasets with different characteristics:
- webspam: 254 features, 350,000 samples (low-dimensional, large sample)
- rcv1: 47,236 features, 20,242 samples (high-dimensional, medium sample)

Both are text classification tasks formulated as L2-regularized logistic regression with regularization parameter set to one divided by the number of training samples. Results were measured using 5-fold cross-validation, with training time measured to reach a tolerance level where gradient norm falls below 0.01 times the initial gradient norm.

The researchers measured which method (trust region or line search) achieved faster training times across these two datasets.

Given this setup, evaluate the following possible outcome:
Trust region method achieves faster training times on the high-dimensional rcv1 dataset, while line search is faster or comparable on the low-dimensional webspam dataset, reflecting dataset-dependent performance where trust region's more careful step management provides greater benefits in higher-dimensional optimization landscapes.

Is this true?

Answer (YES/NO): YES